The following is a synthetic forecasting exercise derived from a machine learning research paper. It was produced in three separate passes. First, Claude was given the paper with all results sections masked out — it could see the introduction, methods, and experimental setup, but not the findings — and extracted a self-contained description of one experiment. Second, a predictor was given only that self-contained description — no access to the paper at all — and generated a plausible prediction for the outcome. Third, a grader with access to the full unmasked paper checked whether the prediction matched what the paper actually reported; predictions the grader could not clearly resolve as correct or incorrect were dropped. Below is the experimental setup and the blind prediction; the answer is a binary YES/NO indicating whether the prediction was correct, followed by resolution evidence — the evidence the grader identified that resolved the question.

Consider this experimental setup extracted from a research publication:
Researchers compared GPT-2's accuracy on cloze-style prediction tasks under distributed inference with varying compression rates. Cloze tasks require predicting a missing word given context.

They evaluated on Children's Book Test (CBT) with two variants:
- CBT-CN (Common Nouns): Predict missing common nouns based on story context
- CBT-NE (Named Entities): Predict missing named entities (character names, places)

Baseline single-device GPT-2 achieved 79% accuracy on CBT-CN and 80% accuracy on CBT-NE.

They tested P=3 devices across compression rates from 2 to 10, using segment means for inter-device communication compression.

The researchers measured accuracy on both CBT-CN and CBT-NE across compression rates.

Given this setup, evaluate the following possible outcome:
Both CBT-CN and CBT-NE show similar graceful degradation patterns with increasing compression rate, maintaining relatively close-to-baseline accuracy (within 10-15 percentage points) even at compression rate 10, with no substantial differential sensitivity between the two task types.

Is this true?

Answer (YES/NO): NO